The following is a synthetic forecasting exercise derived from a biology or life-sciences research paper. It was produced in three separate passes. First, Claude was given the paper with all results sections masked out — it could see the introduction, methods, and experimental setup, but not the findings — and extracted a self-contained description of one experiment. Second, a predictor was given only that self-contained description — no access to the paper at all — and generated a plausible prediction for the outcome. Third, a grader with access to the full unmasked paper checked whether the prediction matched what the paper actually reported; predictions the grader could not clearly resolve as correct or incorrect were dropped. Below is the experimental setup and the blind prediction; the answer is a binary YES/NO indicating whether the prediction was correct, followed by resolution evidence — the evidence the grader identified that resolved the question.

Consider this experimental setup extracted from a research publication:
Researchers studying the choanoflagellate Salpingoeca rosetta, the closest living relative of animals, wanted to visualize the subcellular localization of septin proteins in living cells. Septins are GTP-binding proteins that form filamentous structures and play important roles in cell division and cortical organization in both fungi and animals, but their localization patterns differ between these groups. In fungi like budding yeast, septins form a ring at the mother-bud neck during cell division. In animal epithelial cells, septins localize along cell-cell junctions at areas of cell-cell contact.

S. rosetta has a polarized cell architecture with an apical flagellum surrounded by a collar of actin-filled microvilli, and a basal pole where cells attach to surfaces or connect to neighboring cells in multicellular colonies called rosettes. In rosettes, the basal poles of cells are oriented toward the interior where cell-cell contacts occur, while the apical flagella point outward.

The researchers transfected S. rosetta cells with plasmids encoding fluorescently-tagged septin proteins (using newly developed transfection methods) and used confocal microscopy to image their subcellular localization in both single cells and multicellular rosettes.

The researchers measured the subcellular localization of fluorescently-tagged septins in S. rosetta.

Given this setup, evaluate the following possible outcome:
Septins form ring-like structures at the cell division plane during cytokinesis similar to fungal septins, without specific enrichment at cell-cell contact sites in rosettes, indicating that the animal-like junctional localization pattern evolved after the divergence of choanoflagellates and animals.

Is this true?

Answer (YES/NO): NO